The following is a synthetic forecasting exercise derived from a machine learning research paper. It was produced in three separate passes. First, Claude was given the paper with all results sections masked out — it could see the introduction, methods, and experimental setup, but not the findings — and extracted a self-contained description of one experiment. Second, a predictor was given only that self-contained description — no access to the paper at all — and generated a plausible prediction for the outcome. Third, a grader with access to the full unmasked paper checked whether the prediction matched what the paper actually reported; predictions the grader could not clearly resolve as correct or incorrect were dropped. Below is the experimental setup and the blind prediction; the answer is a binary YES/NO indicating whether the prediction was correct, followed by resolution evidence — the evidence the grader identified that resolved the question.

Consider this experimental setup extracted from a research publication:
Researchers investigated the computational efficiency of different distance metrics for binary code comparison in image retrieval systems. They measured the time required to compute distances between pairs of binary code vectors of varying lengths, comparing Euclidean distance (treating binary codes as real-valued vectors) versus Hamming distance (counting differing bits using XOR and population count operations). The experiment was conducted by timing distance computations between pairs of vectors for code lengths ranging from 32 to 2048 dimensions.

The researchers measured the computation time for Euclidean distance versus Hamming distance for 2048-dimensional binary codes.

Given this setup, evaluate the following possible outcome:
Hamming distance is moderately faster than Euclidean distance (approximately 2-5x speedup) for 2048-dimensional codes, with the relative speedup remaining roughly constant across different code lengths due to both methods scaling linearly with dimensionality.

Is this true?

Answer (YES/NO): NO